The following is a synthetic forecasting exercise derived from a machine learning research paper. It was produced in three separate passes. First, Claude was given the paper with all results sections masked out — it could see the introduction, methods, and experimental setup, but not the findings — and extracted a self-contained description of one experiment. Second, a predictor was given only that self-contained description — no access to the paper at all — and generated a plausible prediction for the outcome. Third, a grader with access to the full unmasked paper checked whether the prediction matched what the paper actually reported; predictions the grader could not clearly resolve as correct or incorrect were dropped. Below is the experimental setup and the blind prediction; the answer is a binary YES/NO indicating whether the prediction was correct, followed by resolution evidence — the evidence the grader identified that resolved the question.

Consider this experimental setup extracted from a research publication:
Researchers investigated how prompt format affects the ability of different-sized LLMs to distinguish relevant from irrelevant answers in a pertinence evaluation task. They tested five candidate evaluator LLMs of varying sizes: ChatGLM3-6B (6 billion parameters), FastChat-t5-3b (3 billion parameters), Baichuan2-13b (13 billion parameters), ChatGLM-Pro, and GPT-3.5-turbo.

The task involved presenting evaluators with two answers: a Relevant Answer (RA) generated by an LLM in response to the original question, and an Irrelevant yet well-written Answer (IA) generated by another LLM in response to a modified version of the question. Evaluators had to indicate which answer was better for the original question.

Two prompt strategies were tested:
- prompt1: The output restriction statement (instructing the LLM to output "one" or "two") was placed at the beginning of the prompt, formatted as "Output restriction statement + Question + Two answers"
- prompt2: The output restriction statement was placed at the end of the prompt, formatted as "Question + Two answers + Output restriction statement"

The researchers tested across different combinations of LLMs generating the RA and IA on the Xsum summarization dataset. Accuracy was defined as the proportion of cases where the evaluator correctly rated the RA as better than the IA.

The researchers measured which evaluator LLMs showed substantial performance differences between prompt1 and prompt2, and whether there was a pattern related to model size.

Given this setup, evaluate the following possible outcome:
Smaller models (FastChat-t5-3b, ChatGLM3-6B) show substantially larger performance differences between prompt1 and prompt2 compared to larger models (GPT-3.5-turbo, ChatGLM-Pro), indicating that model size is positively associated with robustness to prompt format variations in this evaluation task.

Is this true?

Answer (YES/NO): YES